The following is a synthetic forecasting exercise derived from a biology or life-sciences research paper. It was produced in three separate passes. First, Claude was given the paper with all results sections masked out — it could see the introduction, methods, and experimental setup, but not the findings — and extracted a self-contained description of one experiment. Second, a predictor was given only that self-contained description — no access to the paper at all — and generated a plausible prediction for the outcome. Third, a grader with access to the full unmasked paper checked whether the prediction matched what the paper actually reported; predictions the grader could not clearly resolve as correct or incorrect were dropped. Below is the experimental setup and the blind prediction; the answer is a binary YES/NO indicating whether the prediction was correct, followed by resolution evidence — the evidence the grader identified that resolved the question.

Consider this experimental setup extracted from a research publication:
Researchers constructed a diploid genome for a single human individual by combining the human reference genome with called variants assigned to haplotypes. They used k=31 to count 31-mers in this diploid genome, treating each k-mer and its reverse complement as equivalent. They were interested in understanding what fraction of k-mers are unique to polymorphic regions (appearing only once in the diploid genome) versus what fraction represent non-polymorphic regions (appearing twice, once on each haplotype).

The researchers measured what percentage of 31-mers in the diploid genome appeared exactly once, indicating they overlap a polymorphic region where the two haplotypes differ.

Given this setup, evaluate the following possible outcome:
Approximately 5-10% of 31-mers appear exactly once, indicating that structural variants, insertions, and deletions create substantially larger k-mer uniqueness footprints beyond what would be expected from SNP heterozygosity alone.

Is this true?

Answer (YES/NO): NO